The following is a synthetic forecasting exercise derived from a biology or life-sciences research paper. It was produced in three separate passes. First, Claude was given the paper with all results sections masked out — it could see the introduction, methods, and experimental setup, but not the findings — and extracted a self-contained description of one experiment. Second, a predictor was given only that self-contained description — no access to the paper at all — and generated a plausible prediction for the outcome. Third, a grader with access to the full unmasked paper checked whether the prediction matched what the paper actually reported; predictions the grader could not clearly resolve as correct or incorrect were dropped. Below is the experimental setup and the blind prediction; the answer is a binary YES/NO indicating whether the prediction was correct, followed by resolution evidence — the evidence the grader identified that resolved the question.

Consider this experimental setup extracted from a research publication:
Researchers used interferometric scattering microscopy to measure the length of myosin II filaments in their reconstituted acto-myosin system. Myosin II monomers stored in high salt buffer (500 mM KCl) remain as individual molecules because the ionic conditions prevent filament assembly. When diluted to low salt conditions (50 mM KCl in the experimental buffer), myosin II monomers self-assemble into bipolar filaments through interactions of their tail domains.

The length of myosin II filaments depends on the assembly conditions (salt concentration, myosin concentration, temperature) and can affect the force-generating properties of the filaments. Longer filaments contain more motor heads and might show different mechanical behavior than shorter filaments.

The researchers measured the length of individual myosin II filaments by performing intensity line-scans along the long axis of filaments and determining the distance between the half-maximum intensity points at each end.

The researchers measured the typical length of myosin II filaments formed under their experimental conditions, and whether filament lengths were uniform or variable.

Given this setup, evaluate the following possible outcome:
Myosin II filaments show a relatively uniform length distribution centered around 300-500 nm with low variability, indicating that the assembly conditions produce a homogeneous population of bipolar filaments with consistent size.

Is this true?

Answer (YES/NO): NO